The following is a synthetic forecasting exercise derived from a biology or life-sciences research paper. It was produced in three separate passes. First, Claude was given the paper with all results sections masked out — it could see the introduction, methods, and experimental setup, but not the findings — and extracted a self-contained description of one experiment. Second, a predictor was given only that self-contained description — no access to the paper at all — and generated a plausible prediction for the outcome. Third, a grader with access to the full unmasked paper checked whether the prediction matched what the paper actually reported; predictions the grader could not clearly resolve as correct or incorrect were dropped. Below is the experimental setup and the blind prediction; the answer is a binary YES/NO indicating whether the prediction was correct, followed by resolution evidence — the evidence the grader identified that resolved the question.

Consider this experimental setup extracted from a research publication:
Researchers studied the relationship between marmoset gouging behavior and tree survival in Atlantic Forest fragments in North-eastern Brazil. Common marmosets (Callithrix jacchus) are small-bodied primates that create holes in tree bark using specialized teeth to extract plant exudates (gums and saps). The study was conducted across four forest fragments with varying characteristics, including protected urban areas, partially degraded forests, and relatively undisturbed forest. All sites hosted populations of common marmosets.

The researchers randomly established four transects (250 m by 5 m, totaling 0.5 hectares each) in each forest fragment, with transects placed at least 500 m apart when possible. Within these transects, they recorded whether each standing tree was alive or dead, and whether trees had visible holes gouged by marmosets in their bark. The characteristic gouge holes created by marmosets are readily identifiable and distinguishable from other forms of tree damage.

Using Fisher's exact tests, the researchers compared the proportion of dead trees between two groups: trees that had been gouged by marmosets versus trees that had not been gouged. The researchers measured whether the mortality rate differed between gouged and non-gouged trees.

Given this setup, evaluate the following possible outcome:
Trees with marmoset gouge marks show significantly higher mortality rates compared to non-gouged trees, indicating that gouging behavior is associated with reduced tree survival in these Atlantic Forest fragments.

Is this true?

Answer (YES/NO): YES